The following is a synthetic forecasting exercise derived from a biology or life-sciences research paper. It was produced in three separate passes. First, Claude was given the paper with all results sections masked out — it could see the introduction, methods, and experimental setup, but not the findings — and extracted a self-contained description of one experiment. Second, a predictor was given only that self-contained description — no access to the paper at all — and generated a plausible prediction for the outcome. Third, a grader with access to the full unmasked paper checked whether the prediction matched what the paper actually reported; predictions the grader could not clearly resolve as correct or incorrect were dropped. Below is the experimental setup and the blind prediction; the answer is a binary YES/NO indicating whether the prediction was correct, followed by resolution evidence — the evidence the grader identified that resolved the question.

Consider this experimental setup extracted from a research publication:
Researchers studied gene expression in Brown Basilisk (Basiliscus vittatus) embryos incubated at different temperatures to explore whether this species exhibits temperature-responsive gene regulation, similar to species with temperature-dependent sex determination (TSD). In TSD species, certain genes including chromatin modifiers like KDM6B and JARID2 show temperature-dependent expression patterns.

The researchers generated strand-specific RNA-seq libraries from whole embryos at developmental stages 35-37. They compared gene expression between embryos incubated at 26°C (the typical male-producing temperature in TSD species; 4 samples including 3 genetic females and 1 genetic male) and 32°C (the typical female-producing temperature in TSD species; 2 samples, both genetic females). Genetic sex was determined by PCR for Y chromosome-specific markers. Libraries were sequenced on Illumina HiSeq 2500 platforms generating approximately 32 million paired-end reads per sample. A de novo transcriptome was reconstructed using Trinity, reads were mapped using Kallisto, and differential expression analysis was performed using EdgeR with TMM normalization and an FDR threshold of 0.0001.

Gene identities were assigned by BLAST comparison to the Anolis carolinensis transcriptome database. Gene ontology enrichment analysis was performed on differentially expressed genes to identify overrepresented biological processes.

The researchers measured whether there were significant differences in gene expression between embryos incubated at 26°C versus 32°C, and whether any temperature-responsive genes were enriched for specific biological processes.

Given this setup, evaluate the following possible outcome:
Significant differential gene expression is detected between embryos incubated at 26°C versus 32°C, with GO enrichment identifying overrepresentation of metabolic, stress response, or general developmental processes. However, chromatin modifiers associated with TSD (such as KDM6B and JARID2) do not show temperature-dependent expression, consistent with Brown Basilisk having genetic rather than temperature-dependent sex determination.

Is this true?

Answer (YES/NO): NO